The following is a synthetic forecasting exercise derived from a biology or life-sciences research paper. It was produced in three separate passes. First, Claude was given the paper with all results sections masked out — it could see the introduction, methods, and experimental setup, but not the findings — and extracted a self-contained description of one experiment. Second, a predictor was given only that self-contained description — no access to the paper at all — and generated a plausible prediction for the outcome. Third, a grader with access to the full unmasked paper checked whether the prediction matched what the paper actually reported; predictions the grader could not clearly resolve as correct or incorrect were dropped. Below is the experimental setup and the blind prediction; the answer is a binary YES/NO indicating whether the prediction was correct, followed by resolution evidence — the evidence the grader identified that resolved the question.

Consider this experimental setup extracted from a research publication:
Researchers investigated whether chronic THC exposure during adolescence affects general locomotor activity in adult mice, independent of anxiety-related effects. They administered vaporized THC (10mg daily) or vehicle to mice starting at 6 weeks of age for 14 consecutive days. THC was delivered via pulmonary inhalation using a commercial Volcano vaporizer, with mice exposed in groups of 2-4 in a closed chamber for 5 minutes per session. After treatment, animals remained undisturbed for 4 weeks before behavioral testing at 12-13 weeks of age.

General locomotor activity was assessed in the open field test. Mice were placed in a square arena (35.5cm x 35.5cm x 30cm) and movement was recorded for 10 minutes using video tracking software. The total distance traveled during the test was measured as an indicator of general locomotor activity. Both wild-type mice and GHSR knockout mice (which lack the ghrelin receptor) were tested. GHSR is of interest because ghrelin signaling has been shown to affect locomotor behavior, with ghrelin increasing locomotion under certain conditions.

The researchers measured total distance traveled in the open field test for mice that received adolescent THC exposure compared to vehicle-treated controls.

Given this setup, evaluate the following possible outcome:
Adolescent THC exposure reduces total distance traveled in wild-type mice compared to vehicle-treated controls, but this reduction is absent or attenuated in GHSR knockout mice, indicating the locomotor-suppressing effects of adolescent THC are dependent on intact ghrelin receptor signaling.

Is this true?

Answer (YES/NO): NO